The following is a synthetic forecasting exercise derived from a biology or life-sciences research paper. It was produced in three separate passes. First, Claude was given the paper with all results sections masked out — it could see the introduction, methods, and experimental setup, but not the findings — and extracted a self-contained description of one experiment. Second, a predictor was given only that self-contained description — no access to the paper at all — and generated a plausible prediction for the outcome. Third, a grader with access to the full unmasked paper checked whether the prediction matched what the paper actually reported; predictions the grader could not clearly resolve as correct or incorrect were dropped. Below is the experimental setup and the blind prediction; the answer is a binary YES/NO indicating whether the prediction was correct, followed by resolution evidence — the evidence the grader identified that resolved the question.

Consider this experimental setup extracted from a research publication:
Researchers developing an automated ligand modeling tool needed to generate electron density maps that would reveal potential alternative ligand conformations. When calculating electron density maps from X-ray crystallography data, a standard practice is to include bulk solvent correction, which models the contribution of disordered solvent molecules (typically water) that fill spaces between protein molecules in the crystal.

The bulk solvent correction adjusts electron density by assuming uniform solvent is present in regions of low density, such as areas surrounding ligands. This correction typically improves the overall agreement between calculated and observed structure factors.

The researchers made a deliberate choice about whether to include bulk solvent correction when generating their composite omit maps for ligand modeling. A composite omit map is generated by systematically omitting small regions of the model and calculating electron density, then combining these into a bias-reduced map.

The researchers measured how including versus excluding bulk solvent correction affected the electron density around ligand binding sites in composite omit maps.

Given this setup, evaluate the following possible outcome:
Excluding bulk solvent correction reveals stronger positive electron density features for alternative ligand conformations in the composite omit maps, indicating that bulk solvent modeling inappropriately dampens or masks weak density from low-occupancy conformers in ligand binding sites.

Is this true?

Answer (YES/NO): YES